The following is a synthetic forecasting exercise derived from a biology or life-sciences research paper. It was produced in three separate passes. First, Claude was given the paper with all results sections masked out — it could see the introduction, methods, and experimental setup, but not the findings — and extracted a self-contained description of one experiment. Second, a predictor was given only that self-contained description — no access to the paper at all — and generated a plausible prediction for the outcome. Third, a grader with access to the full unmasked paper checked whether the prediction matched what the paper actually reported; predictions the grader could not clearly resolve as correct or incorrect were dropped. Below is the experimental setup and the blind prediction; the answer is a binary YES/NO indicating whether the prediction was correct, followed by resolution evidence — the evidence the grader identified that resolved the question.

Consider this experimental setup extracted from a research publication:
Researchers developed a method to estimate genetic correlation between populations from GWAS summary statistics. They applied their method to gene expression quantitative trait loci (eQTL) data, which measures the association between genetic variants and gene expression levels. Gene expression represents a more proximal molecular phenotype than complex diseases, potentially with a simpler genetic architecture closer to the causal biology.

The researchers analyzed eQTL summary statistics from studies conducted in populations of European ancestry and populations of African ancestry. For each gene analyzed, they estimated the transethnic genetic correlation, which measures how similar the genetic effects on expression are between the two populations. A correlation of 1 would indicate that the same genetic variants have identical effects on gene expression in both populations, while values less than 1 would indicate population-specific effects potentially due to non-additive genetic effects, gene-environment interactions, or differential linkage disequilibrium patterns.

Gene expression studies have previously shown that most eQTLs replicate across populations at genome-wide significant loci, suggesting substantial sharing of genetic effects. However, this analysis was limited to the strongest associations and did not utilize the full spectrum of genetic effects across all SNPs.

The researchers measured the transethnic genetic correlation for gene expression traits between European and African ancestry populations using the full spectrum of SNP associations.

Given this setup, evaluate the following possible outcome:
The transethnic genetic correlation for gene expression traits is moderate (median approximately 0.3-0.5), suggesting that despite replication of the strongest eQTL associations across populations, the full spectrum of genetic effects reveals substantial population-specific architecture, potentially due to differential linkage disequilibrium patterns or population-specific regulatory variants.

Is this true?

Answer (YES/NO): YES